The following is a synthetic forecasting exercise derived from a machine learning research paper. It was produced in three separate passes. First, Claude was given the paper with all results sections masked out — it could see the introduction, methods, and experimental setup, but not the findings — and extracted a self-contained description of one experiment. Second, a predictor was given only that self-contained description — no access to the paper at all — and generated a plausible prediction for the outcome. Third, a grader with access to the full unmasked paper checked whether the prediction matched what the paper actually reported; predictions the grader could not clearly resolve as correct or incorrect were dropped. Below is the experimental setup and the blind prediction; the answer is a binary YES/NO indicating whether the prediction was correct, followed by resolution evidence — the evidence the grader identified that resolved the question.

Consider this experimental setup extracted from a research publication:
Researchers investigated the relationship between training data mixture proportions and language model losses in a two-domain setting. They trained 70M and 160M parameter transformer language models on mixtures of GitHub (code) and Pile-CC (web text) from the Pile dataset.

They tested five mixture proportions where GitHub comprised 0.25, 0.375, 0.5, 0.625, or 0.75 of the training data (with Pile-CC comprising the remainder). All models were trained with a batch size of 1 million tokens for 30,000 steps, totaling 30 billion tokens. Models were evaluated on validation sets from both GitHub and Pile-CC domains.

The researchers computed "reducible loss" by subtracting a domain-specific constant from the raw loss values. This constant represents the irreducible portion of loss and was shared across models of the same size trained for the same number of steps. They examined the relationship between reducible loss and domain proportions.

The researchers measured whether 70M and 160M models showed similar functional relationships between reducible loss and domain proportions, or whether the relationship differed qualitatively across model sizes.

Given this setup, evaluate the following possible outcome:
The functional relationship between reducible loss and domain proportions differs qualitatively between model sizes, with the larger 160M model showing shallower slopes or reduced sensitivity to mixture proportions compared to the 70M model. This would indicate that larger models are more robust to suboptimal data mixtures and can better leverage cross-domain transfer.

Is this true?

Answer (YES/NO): NO